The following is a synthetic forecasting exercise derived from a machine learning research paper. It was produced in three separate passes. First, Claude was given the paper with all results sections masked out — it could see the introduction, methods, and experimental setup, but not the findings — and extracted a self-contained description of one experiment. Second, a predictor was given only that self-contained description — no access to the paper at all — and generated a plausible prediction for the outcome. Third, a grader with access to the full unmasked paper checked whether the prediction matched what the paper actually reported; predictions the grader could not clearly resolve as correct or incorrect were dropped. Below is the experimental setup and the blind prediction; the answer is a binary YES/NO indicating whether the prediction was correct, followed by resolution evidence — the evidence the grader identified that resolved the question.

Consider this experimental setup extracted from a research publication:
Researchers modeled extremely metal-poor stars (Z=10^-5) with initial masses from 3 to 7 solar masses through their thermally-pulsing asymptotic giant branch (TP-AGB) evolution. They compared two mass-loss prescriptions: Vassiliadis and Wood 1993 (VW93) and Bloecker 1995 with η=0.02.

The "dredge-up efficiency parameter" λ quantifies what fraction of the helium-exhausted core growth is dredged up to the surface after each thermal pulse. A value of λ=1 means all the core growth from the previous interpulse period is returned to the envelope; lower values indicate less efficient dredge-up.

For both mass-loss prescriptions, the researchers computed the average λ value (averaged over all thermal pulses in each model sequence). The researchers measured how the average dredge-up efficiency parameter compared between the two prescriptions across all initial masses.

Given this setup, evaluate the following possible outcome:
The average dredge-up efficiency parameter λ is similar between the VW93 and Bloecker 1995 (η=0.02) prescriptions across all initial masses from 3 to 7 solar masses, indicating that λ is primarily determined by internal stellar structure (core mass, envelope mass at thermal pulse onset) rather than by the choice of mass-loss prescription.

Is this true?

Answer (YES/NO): NO